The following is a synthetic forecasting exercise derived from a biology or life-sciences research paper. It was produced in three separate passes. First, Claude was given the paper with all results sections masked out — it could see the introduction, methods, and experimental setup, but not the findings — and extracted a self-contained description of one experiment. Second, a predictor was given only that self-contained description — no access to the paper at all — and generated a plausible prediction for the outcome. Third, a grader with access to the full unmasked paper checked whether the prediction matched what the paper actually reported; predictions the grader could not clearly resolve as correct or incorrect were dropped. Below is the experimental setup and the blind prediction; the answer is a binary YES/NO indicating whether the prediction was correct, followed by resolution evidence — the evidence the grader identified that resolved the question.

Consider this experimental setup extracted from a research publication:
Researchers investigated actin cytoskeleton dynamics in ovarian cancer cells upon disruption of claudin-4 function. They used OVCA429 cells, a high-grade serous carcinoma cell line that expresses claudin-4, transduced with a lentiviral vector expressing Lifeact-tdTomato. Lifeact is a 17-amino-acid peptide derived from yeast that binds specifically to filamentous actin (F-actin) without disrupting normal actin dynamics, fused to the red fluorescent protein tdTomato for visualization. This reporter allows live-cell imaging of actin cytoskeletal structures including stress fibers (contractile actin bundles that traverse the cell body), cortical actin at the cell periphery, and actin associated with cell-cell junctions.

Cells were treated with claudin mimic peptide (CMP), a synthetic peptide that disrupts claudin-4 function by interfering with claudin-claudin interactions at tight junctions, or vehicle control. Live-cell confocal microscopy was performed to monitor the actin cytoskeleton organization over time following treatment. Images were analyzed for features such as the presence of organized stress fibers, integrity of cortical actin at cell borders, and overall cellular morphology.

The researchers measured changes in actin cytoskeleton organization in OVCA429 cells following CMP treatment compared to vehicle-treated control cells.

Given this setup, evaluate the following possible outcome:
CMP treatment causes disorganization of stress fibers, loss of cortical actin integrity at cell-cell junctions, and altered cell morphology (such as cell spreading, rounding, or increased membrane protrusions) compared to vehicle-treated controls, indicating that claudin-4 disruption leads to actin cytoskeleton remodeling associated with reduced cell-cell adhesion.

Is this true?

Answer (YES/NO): NO